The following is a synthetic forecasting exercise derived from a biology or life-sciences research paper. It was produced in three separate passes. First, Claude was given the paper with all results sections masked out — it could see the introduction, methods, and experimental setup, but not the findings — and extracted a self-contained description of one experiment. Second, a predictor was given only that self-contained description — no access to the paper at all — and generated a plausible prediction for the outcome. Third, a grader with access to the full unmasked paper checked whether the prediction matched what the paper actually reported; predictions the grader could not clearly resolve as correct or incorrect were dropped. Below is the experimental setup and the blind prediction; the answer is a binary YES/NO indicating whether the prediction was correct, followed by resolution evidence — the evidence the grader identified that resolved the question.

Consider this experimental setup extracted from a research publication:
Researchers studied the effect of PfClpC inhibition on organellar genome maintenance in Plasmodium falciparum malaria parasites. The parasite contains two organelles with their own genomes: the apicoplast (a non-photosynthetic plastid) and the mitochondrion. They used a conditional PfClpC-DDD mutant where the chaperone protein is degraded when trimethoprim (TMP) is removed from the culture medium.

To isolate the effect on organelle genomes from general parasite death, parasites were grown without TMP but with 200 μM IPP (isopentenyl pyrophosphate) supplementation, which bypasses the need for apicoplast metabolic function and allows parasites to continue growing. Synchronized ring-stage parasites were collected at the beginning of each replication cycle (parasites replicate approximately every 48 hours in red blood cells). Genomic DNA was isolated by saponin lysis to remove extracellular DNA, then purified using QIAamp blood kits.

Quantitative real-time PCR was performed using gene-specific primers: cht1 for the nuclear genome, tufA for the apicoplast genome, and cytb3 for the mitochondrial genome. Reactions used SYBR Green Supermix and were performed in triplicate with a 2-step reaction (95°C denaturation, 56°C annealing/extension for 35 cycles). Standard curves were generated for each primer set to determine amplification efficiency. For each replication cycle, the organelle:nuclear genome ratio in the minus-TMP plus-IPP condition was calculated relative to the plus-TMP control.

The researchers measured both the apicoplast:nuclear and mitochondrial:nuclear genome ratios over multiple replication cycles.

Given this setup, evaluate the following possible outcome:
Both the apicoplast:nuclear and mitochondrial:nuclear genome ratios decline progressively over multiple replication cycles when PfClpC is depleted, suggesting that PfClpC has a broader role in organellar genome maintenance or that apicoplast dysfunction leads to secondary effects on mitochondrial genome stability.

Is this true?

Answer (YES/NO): NO